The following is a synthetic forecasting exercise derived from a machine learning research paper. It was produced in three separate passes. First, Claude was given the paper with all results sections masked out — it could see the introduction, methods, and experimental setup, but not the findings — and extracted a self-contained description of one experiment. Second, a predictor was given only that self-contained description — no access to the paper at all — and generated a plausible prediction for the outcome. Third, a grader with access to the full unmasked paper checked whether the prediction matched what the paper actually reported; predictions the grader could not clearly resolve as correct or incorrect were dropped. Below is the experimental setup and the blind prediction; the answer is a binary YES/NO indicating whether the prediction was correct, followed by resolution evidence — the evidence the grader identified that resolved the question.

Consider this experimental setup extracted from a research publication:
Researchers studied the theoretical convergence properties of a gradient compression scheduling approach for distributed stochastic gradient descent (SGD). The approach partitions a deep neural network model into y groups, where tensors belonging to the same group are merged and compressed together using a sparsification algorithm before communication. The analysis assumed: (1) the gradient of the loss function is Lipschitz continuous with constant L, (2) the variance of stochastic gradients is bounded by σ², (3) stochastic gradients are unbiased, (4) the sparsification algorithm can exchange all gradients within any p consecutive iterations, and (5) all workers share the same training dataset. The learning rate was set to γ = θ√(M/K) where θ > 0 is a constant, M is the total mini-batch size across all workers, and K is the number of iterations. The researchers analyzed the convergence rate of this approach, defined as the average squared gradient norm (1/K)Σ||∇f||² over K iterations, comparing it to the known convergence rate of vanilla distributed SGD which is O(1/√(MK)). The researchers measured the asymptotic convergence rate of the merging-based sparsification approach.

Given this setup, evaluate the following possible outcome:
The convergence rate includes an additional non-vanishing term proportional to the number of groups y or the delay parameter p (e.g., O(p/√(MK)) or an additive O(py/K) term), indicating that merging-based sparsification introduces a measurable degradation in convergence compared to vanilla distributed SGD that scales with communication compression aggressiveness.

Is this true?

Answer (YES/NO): NO